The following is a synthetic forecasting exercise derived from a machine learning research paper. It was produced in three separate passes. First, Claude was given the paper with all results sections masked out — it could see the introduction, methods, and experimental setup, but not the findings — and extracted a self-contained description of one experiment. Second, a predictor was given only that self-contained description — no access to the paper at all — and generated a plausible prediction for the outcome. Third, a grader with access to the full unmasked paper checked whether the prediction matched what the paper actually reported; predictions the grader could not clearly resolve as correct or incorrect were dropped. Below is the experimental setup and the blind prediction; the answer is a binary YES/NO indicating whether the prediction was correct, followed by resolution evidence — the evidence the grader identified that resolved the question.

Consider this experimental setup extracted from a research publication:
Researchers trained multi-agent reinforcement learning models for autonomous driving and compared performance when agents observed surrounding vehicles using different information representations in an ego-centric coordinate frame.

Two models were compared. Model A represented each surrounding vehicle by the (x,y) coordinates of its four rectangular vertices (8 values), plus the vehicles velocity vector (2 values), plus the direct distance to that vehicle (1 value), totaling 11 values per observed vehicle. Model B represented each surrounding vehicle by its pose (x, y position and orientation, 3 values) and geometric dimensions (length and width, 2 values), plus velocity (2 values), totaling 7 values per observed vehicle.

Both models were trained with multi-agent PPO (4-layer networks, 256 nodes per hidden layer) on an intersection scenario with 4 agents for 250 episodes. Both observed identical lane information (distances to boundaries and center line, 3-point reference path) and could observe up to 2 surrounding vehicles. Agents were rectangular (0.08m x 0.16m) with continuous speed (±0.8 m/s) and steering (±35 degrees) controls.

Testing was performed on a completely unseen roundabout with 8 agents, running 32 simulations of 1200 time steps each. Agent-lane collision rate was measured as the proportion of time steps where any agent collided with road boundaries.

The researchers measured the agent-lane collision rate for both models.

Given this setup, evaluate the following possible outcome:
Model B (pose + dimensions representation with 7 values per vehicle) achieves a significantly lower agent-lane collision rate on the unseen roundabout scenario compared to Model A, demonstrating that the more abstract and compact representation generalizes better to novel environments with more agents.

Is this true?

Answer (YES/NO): YES